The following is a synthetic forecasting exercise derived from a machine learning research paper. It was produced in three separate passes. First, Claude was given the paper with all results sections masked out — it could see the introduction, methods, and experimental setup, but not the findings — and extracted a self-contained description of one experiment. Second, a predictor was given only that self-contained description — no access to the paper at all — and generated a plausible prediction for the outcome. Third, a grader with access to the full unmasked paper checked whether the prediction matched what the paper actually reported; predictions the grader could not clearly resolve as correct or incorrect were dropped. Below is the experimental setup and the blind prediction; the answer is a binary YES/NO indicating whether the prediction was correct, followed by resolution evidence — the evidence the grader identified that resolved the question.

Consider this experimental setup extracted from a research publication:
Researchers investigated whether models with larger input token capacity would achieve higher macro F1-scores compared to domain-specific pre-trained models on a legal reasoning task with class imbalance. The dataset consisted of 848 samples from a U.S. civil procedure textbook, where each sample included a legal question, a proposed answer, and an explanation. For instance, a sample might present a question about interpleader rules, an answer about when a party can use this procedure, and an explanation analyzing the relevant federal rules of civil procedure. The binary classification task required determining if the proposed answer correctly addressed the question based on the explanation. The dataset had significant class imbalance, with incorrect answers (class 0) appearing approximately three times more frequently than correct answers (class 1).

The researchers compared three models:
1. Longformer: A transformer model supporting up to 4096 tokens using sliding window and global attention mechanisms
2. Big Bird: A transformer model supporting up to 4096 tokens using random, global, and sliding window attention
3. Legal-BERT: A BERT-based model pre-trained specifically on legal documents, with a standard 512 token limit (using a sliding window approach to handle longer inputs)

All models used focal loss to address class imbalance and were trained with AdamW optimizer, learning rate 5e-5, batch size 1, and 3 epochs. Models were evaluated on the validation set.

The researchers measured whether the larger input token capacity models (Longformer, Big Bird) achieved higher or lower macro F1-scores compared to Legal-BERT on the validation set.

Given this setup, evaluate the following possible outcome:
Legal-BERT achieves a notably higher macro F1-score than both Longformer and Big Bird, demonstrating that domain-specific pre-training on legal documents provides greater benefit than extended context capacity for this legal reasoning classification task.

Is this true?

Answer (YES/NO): YES